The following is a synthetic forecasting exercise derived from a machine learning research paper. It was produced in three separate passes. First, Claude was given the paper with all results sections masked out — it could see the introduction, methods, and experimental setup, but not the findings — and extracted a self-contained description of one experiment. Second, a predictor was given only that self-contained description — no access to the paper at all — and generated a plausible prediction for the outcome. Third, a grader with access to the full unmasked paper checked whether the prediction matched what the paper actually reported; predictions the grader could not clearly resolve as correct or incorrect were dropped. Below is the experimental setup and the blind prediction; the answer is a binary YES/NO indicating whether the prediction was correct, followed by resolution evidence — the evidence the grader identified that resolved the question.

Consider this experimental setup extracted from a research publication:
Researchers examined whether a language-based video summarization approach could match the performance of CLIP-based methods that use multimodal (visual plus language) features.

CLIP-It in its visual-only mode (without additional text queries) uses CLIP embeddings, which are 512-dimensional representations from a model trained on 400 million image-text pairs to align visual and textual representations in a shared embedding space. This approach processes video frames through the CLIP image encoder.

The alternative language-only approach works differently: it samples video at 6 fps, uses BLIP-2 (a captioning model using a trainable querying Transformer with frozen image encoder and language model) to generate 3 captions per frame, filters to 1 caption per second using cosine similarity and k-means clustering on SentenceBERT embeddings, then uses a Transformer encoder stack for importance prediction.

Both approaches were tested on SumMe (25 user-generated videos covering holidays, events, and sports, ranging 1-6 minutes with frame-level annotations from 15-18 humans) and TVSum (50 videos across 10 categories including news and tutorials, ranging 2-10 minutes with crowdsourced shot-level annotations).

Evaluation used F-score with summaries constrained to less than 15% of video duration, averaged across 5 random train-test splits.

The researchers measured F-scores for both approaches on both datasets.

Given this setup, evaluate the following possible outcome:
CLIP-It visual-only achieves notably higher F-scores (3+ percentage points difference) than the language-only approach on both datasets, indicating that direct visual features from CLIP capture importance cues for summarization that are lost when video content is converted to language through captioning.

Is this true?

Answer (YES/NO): NO